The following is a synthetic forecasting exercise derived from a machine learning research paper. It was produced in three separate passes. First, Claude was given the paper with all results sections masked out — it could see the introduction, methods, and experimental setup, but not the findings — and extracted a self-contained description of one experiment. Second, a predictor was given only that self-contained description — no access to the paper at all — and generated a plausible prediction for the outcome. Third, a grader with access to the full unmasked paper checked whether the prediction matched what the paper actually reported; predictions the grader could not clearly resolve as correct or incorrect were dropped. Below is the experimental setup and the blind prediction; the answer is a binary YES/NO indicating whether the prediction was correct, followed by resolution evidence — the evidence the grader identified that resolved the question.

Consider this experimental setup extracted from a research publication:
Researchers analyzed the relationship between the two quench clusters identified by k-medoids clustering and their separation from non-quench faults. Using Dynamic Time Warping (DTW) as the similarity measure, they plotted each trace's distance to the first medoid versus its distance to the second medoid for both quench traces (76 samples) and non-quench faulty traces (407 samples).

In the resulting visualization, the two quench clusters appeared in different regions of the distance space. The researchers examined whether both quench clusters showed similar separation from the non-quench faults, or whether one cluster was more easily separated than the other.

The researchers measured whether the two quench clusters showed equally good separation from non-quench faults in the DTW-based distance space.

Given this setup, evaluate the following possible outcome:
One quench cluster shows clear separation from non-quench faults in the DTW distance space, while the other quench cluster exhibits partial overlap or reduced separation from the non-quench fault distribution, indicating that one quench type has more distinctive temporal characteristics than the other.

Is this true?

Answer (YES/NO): YES